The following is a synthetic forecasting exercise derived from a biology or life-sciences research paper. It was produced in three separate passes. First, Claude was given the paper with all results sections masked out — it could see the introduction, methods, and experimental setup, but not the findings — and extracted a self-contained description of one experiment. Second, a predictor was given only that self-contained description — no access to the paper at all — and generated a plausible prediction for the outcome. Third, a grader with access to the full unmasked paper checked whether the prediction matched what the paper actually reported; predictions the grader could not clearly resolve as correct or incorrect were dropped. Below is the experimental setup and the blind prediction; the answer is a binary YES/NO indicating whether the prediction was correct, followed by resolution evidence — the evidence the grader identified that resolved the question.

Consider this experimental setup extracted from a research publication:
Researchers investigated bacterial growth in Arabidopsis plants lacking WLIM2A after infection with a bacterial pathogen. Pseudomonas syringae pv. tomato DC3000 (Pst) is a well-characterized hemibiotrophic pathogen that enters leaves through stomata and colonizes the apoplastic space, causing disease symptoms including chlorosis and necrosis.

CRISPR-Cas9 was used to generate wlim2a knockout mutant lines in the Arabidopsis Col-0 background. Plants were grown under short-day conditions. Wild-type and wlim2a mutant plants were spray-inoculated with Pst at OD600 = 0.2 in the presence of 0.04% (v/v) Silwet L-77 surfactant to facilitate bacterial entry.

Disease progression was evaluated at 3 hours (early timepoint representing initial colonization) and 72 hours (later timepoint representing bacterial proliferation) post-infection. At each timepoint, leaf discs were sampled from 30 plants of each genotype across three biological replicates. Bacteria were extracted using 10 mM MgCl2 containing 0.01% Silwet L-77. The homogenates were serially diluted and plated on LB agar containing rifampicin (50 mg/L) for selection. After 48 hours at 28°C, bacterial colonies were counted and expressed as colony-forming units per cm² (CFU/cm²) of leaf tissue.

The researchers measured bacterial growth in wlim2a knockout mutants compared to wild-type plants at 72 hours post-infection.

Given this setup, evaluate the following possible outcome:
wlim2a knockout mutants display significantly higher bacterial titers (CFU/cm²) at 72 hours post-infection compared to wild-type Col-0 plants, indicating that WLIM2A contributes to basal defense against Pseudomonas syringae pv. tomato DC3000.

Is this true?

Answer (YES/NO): YES